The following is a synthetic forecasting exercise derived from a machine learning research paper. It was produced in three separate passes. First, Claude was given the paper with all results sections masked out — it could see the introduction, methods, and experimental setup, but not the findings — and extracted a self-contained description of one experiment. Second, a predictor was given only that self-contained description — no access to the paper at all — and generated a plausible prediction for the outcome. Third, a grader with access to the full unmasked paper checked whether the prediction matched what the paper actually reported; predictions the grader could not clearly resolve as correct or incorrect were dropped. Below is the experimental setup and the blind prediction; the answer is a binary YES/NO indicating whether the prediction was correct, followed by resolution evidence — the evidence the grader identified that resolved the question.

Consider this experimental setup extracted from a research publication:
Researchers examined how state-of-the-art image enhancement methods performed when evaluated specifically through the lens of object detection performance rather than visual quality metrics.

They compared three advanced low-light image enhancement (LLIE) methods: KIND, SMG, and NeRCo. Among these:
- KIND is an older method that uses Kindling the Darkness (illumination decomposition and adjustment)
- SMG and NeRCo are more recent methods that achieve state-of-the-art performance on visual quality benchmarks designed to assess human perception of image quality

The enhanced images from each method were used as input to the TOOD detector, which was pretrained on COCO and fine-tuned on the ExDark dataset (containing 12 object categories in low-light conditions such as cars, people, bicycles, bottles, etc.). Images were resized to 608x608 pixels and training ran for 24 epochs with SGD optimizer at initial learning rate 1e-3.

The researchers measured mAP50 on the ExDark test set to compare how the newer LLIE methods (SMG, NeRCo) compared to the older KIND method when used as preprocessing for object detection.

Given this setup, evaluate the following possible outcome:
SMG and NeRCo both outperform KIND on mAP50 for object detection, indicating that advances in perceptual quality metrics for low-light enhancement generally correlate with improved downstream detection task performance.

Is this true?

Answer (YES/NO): NO